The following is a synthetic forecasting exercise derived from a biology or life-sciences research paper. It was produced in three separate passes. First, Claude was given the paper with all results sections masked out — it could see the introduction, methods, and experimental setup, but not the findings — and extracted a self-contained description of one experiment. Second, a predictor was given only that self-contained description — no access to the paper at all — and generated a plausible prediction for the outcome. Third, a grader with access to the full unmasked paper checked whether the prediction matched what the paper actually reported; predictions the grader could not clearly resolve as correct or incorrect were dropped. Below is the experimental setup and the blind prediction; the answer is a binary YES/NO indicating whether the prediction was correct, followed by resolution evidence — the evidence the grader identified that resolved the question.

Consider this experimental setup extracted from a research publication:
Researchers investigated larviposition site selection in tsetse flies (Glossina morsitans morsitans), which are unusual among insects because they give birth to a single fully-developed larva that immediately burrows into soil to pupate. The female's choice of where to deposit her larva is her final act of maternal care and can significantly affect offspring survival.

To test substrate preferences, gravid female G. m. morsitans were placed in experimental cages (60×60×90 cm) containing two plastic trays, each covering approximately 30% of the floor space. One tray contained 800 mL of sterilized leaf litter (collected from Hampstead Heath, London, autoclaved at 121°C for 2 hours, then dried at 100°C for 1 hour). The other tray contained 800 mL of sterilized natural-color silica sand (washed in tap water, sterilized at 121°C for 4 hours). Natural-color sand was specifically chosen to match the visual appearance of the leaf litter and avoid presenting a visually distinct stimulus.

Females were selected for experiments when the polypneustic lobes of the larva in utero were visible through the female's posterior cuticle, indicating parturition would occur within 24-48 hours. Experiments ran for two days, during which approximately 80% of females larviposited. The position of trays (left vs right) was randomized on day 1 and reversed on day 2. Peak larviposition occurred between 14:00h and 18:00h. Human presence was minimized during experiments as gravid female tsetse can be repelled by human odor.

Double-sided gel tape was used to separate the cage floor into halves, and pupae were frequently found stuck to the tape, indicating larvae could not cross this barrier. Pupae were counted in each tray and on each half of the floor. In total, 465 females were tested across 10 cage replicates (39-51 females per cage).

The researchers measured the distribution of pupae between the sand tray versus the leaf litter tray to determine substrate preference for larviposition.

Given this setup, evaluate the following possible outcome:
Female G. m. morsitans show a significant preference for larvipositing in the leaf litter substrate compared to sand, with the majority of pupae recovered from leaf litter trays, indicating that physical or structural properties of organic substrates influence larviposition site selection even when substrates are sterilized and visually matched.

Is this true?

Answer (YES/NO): YES